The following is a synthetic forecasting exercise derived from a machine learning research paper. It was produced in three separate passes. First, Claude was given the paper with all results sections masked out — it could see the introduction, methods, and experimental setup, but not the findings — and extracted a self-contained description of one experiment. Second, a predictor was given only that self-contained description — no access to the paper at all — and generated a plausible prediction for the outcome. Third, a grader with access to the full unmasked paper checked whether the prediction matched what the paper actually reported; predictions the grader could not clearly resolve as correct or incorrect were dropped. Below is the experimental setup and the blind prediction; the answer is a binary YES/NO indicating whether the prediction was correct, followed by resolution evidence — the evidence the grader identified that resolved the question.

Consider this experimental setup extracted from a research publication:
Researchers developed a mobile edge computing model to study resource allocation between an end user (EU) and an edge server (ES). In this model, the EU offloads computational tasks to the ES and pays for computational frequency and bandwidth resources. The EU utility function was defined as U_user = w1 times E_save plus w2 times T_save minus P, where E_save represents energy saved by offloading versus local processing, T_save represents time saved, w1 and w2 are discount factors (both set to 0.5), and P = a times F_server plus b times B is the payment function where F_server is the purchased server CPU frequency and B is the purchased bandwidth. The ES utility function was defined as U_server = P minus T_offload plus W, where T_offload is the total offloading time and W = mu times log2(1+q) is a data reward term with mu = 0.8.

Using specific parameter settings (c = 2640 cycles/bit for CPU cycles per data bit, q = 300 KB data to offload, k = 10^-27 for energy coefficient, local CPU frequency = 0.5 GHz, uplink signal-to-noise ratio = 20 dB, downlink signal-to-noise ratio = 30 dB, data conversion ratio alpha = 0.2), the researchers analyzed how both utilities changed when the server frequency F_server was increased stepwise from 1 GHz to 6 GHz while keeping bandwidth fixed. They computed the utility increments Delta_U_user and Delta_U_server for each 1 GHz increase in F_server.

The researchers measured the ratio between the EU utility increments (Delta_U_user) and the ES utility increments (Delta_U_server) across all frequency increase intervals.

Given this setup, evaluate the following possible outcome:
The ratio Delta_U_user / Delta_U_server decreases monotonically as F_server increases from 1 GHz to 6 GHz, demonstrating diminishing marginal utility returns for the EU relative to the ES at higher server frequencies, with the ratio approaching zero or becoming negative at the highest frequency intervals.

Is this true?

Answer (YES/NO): NO